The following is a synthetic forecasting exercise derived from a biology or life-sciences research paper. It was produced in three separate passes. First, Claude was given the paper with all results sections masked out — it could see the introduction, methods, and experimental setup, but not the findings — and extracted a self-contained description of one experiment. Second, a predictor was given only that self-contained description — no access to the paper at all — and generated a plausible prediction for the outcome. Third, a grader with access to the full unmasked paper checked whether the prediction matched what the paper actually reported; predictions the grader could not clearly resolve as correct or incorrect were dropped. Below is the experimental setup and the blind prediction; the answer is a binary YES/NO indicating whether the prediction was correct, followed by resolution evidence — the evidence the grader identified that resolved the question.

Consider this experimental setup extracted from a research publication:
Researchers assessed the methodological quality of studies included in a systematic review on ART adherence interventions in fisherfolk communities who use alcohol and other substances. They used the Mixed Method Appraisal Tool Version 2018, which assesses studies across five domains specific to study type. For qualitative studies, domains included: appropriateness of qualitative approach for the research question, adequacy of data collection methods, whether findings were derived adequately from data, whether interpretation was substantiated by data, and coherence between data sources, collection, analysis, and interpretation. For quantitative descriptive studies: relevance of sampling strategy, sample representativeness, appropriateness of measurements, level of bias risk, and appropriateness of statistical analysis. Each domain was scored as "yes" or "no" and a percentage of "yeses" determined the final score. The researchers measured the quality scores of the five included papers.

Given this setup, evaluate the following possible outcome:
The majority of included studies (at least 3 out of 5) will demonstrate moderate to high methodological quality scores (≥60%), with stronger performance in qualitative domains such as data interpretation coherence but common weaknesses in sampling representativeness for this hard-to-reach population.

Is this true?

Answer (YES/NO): NO